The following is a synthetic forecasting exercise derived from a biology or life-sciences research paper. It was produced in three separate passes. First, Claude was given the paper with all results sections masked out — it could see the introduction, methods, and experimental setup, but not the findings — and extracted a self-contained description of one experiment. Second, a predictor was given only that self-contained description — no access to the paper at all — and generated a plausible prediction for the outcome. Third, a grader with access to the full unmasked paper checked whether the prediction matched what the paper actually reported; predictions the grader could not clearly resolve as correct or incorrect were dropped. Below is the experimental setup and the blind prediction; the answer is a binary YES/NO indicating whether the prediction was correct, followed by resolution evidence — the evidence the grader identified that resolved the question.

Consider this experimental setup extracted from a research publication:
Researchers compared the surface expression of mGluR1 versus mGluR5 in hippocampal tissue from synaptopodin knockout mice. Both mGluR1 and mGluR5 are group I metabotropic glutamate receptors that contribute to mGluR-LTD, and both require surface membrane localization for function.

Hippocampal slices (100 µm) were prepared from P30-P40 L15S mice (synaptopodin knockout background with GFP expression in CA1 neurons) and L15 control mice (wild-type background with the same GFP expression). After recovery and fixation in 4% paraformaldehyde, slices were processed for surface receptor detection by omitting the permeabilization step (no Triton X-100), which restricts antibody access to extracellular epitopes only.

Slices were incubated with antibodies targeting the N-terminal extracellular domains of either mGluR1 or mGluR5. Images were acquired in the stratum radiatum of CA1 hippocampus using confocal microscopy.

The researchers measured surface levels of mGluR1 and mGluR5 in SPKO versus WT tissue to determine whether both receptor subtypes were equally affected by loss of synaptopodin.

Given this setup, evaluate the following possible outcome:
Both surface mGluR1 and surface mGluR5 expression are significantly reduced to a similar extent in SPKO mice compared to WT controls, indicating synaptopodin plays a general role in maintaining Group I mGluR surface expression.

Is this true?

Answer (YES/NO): NO